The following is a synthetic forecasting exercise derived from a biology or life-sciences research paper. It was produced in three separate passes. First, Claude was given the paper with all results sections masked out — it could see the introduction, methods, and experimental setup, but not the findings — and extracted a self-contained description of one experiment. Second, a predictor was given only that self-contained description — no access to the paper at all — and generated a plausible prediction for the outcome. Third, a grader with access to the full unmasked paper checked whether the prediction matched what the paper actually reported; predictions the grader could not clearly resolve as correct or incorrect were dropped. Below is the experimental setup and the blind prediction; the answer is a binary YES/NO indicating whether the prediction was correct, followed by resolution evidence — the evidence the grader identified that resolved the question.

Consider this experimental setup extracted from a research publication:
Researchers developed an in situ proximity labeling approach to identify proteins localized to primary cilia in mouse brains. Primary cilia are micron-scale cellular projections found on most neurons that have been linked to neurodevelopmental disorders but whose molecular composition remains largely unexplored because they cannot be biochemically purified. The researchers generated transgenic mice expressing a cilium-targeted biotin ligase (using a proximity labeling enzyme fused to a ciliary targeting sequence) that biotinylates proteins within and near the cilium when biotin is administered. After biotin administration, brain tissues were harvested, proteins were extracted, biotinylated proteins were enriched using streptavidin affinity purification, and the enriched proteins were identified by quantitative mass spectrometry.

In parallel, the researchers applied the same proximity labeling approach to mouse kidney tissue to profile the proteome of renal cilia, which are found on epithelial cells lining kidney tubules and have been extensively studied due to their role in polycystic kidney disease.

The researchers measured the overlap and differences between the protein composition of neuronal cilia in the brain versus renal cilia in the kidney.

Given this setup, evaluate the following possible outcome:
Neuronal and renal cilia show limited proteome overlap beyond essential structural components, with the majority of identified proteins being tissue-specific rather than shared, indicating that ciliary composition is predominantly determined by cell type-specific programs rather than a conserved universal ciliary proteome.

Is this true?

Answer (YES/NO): YES